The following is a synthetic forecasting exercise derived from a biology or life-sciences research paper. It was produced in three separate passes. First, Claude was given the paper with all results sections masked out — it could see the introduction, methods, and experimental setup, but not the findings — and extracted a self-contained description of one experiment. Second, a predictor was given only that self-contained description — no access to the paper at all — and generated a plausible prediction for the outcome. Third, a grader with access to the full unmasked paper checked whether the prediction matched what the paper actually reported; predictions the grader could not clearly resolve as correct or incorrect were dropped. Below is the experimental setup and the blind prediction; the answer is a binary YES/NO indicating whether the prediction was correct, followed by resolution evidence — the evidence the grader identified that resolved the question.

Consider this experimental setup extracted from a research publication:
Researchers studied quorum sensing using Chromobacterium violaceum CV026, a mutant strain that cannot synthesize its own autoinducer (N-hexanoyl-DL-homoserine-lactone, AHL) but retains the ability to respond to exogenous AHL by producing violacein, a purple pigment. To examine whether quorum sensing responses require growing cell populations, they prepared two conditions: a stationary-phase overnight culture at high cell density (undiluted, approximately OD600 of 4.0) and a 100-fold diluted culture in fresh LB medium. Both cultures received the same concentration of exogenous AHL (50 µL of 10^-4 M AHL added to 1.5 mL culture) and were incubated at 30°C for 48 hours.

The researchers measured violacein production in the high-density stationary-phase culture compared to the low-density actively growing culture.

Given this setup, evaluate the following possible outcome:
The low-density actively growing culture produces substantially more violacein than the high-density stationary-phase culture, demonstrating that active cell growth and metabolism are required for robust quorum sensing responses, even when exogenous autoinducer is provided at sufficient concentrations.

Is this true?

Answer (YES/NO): YES